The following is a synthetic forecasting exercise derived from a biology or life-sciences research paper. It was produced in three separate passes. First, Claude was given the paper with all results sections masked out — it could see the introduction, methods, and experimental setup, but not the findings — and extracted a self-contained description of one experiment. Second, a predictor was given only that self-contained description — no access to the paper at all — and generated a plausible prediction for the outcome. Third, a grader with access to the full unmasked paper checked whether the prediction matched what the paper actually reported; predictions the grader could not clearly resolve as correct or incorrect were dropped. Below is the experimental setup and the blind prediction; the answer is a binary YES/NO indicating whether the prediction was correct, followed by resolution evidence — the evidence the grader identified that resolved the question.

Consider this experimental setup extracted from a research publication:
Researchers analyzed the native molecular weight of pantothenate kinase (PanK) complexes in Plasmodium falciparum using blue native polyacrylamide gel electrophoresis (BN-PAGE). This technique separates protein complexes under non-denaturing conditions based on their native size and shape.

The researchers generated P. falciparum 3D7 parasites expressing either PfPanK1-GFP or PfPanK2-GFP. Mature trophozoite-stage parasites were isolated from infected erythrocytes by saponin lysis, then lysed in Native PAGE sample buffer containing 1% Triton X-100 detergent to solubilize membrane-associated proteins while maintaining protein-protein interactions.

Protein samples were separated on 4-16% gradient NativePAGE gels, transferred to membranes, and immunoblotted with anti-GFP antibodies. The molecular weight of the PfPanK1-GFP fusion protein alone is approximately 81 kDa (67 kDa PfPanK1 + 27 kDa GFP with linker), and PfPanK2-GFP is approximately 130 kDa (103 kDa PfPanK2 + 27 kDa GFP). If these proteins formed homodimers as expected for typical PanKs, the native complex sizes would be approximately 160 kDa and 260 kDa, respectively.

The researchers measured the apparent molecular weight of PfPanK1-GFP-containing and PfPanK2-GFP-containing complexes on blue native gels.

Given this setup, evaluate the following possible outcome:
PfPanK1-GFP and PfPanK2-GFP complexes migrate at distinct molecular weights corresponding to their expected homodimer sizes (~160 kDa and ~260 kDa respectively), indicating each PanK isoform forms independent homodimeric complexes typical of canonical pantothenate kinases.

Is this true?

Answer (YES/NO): NO